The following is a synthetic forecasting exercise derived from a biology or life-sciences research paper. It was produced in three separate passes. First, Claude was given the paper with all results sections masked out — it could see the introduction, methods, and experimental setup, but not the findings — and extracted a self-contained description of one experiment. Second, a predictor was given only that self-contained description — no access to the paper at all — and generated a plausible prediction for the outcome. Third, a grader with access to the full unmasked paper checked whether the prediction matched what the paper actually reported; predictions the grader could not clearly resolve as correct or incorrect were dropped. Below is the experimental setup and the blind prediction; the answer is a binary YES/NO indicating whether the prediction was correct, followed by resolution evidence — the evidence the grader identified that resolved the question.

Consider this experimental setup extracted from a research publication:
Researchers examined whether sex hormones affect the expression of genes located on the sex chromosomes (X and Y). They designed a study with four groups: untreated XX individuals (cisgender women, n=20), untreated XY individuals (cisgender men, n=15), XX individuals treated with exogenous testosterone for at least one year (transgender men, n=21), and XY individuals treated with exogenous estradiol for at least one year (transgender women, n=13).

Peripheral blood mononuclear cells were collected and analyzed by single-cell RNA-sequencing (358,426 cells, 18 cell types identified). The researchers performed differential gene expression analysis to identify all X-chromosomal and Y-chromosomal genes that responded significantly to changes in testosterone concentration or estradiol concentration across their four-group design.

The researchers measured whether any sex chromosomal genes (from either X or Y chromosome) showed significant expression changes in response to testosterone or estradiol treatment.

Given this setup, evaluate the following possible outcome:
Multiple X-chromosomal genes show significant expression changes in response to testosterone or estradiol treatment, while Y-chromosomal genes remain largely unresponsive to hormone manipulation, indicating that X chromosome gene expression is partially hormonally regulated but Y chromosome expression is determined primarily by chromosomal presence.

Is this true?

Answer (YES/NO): NO